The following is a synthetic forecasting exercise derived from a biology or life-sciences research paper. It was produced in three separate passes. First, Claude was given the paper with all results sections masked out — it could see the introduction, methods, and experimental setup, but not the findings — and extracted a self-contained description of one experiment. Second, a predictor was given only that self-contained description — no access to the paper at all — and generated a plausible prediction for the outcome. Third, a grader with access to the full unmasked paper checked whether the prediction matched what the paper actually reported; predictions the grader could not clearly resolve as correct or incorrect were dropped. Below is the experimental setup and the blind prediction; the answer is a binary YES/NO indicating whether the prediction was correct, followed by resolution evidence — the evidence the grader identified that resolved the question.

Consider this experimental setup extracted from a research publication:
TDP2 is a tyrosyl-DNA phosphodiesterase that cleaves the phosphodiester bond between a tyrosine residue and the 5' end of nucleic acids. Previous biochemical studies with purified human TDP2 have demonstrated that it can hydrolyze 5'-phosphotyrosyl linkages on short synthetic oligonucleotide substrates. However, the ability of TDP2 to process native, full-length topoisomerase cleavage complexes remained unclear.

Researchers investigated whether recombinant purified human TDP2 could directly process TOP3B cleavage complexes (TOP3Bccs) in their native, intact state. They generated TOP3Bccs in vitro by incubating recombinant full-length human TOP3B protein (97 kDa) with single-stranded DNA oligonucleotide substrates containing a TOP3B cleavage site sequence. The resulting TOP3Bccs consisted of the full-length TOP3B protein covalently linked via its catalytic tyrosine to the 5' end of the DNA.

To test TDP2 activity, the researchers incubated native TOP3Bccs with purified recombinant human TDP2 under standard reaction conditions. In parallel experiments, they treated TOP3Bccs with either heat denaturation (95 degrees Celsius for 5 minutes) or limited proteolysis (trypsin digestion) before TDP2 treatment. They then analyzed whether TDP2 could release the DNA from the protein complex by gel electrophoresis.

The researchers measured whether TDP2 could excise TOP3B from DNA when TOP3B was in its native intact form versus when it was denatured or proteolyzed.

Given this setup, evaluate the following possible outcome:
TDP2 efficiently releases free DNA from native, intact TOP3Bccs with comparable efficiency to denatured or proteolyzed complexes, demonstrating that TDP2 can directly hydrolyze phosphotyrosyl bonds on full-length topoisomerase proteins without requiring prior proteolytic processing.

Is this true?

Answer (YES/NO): NO